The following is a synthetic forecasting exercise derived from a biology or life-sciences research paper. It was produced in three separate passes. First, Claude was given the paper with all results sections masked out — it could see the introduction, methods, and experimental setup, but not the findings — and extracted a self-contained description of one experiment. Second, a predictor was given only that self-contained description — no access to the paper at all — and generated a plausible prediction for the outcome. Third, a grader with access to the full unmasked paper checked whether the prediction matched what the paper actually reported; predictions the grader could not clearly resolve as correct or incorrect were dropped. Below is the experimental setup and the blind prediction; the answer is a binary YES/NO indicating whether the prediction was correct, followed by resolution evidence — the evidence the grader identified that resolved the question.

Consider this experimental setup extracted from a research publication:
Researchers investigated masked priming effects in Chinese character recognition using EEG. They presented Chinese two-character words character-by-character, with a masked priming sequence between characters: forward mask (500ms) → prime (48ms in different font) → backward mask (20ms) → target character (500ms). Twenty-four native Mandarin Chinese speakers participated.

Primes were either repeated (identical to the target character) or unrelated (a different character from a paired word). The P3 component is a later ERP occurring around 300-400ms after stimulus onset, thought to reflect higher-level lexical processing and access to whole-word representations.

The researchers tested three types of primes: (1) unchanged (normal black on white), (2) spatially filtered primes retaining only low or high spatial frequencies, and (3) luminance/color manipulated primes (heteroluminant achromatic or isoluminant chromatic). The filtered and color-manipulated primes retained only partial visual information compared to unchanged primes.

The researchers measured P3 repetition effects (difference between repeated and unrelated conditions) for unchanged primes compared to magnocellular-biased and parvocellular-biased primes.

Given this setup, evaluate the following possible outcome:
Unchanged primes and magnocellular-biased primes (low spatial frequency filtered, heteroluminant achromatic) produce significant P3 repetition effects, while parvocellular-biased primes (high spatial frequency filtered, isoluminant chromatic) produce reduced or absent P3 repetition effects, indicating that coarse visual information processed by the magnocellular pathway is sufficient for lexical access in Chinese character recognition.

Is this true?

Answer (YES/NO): NO